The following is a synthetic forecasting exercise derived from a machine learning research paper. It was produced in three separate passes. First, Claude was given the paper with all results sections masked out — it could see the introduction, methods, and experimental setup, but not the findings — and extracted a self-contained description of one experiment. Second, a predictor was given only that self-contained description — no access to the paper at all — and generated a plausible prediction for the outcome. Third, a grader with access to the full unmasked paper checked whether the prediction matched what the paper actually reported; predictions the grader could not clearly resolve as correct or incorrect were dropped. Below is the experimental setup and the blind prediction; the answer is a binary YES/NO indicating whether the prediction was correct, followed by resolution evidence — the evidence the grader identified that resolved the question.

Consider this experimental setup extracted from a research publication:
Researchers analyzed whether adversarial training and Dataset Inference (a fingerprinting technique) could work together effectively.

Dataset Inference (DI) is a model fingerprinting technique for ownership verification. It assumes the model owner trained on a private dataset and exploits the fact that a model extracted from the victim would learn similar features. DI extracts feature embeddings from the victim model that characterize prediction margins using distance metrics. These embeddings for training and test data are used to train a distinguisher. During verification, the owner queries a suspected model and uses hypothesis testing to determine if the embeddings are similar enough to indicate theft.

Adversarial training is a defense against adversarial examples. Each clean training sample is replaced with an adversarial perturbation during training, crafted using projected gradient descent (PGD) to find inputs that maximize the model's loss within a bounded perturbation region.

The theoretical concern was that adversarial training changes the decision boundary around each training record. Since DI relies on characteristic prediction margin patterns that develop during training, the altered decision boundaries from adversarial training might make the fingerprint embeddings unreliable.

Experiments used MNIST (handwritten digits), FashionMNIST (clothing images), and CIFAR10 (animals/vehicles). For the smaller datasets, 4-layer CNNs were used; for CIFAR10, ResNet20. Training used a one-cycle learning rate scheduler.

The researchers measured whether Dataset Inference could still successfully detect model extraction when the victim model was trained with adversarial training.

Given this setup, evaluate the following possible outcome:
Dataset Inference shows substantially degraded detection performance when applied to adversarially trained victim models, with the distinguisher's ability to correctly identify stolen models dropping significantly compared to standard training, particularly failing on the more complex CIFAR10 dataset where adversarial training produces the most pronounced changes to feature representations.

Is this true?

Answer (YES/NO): NO